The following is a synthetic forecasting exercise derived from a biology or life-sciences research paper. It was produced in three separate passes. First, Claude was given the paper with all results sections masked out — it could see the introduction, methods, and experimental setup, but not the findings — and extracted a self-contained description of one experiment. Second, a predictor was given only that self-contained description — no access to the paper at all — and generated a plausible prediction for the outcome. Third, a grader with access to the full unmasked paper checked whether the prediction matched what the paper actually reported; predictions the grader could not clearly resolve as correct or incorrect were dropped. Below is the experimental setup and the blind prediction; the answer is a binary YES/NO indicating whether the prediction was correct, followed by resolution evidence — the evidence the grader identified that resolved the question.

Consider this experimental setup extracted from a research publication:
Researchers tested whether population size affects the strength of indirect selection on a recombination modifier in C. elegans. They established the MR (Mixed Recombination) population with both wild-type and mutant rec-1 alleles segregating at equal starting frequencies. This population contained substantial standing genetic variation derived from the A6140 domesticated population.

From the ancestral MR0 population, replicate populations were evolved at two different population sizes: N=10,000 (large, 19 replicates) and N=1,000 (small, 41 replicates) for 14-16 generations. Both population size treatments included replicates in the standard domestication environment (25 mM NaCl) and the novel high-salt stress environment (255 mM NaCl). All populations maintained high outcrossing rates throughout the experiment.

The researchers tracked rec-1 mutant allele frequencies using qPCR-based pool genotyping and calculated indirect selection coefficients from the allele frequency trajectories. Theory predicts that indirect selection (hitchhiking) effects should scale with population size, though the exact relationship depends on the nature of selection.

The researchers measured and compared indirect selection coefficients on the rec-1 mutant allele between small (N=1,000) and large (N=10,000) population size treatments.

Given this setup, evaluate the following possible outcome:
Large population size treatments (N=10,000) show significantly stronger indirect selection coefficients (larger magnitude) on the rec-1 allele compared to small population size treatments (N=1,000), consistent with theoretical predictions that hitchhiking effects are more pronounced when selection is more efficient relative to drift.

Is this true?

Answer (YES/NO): NO